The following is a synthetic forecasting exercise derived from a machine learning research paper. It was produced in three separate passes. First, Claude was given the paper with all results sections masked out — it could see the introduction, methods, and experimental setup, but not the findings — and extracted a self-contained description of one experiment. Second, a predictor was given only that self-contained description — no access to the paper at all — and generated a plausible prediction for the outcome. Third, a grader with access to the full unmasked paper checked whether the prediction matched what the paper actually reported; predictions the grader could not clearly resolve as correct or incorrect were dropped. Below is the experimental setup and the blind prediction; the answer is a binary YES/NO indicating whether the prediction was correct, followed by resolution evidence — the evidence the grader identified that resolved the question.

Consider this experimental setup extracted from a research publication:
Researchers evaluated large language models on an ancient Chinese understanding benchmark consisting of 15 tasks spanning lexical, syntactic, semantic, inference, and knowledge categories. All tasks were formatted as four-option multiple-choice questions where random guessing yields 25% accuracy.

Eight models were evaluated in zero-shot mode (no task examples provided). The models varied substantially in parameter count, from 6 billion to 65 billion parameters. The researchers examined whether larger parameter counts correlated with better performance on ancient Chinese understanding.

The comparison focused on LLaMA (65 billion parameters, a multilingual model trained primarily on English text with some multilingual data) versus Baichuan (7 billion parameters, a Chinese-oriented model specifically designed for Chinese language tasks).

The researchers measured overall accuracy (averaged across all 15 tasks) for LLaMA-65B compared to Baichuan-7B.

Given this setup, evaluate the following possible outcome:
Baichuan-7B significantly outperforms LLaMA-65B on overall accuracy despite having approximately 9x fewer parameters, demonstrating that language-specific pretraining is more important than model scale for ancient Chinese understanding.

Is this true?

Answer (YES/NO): NO